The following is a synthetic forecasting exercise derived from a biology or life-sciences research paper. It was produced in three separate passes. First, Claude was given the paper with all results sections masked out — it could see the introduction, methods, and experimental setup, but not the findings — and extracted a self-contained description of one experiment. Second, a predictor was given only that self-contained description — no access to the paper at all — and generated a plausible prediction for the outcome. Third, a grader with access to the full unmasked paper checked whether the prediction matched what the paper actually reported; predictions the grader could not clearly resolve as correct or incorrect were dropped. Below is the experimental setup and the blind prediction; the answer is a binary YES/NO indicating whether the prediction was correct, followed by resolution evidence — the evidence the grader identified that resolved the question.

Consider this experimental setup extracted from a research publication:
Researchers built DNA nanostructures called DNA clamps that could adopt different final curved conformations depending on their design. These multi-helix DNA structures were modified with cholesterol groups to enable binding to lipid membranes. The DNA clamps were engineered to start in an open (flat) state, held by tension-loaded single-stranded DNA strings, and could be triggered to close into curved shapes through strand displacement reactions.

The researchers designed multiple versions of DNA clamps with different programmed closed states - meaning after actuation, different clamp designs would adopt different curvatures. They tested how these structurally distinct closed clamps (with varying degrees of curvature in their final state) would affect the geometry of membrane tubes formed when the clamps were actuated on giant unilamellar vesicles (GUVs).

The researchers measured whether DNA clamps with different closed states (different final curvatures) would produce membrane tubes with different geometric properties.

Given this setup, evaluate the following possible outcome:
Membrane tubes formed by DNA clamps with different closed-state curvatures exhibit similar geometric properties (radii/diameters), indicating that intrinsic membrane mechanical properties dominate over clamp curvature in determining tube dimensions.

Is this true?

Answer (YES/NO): NO